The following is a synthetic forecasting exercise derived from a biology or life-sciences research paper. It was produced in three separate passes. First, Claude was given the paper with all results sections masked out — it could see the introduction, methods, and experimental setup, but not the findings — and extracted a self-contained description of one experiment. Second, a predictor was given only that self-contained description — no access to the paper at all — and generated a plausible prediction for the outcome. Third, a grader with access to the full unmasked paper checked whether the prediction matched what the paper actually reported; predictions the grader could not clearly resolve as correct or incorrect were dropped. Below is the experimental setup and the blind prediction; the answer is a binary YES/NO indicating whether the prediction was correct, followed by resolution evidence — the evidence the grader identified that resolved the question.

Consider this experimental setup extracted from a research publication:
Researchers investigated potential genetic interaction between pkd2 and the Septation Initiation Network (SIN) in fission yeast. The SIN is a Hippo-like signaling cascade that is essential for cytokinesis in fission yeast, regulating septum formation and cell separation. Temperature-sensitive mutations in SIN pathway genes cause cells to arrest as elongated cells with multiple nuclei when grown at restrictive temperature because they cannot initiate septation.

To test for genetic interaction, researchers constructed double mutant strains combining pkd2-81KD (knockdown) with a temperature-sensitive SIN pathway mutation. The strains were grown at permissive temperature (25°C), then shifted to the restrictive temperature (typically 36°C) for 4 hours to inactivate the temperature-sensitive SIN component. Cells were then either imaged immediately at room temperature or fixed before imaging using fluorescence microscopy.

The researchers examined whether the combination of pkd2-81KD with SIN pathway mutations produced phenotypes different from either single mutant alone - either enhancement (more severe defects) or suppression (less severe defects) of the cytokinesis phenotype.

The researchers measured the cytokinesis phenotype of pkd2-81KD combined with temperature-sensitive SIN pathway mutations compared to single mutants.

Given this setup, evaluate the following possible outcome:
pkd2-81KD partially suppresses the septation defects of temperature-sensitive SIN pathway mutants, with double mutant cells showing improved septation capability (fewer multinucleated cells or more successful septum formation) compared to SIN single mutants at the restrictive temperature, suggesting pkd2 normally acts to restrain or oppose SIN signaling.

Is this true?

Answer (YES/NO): YES